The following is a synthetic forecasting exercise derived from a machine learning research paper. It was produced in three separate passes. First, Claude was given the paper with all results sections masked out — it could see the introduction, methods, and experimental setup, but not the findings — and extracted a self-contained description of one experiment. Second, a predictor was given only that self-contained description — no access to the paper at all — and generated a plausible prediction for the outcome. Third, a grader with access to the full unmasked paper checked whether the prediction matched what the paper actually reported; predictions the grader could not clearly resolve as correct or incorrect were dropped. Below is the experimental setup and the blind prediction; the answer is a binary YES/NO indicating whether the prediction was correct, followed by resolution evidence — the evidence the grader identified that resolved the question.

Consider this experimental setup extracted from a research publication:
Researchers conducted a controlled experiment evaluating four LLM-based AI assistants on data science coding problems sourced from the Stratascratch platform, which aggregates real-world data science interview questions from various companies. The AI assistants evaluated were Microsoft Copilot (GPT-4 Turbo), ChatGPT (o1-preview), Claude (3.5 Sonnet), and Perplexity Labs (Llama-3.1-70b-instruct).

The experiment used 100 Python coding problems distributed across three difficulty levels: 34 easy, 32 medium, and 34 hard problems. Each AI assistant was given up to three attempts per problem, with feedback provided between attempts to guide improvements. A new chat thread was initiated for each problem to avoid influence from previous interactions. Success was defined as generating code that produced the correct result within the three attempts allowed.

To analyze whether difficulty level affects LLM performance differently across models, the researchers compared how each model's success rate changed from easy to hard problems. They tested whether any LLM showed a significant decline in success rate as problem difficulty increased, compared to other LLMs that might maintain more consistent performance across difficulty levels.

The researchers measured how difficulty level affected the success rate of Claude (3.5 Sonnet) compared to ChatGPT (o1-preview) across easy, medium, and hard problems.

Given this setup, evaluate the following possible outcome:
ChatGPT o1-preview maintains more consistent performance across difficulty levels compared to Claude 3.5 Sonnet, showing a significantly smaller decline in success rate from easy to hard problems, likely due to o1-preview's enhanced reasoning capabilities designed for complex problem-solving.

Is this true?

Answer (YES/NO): YES